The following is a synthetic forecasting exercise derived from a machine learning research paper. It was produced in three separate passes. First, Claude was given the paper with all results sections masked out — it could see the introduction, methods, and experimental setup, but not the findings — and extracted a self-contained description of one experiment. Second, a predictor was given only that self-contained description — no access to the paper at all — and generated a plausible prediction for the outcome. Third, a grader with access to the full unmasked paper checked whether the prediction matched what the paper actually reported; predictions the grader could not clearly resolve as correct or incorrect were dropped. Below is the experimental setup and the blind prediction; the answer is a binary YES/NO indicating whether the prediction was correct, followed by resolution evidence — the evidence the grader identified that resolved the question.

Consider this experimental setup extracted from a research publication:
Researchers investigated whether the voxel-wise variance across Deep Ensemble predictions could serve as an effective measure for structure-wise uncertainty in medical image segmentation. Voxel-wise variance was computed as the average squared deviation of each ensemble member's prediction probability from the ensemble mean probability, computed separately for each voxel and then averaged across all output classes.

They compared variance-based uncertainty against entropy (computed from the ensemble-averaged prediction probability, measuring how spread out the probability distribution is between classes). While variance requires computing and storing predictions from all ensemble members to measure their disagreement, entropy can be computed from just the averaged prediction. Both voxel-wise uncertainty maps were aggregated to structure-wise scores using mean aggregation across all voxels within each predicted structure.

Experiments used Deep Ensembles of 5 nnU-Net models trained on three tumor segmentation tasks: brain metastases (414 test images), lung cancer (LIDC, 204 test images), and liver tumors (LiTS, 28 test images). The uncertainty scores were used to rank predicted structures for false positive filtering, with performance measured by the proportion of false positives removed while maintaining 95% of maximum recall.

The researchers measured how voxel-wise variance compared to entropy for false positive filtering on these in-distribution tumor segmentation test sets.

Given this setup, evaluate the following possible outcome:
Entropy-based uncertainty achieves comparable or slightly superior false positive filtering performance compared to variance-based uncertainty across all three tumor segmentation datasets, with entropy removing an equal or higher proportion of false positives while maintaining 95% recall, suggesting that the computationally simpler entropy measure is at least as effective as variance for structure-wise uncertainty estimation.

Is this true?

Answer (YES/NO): NO